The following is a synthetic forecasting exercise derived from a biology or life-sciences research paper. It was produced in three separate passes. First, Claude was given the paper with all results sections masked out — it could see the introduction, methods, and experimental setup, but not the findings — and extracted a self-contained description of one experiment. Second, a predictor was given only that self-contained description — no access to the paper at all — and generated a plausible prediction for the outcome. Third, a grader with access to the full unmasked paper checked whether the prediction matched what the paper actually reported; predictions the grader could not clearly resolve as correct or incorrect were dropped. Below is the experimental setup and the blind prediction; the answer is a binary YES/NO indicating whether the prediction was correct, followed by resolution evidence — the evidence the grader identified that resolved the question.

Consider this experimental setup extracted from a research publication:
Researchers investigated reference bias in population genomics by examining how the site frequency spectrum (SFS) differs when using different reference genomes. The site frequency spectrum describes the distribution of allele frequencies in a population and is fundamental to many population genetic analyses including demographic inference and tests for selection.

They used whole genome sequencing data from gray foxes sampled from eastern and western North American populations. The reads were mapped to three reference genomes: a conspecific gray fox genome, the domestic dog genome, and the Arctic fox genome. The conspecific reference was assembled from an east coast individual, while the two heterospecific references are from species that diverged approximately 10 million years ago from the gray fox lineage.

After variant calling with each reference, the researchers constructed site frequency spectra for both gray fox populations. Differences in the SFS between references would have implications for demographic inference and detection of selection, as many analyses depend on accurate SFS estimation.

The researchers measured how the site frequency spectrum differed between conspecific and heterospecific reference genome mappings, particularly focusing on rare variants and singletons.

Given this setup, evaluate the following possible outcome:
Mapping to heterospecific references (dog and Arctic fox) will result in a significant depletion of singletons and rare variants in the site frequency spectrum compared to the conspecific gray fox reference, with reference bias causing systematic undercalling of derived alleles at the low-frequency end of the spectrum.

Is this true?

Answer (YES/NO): YES